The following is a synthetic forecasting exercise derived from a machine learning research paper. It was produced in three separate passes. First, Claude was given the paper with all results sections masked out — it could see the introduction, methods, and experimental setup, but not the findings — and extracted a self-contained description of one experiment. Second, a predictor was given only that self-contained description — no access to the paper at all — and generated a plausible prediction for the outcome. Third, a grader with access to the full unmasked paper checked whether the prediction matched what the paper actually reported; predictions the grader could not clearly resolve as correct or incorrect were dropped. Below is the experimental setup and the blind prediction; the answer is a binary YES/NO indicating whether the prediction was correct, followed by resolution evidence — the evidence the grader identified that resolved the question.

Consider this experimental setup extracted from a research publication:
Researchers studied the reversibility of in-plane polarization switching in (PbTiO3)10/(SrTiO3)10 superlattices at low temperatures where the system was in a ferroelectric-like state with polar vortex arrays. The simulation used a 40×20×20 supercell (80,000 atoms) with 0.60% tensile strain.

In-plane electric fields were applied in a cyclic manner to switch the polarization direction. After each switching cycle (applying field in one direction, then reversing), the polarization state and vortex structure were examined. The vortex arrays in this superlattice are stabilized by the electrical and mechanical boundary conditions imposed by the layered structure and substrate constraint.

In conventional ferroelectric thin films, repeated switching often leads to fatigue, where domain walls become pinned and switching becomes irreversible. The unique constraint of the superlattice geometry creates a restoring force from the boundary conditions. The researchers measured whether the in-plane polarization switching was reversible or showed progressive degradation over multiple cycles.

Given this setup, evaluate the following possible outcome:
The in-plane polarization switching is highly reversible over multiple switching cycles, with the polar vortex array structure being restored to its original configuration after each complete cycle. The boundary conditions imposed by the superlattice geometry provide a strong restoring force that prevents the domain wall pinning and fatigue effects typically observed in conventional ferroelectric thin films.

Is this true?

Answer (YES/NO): YES